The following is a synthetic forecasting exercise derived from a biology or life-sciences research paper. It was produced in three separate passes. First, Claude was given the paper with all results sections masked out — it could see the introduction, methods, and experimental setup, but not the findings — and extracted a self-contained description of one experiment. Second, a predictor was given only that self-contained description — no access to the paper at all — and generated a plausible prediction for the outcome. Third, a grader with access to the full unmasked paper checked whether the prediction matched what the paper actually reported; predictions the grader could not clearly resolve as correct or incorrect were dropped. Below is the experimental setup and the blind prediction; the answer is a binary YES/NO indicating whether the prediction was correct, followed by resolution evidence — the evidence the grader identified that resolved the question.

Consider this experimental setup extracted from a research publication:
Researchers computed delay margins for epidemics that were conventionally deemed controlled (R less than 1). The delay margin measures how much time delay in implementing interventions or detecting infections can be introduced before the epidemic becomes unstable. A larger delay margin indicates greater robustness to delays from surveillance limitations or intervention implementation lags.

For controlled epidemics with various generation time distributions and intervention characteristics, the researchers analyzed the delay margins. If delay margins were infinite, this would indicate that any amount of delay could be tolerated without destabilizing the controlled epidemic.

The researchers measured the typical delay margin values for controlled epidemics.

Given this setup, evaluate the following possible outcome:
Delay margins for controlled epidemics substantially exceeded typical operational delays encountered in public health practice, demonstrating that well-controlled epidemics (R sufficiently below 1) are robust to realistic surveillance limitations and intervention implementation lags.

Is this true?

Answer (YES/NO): NO